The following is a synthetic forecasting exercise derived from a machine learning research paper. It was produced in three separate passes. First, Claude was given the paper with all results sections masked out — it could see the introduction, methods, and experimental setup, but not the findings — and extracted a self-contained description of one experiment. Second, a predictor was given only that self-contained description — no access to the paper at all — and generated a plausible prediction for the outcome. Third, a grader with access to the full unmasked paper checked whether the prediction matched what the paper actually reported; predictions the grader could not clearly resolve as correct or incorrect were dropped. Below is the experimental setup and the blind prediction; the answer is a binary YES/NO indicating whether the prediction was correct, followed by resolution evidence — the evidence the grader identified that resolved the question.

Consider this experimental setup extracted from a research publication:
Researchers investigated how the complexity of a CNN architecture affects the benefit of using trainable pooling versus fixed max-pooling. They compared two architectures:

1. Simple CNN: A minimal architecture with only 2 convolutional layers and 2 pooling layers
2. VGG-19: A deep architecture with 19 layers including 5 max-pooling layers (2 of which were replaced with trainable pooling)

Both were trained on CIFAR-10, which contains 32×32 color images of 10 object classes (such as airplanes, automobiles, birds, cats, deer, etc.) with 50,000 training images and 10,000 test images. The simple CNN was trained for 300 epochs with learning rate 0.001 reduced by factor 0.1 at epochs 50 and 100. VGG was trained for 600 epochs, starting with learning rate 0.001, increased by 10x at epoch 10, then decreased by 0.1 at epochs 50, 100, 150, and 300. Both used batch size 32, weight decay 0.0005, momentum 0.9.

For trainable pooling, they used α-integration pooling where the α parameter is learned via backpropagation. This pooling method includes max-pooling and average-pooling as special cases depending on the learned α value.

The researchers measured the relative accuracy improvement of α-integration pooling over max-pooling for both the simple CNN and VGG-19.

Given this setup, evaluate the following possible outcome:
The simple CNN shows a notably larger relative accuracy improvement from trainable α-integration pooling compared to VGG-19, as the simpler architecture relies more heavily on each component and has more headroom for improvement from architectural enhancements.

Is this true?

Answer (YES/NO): YES